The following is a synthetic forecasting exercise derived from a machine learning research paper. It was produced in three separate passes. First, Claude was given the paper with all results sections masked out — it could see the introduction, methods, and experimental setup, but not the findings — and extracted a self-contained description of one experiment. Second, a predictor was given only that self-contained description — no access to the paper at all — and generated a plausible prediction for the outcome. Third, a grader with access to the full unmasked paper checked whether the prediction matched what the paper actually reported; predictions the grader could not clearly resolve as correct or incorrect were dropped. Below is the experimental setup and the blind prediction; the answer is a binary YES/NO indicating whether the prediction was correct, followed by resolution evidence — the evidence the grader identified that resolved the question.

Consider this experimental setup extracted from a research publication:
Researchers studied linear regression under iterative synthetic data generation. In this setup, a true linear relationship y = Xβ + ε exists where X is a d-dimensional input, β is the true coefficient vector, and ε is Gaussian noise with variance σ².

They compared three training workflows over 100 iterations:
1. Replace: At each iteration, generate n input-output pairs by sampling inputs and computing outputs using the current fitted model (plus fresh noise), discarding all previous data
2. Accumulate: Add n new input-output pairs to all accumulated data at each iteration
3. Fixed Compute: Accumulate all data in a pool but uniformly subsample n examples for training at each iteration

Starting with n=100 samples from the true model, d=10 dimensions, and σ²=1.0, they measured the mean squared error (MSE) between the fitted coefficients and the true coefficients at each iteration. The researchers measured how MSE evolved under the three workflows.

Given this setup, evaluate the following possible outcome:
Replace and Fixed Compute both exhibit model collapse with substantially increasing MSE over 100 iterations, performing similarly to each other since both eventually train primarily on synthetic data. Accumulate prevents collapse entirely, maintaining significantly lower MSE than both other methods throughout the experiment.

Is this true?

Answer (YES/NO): NO